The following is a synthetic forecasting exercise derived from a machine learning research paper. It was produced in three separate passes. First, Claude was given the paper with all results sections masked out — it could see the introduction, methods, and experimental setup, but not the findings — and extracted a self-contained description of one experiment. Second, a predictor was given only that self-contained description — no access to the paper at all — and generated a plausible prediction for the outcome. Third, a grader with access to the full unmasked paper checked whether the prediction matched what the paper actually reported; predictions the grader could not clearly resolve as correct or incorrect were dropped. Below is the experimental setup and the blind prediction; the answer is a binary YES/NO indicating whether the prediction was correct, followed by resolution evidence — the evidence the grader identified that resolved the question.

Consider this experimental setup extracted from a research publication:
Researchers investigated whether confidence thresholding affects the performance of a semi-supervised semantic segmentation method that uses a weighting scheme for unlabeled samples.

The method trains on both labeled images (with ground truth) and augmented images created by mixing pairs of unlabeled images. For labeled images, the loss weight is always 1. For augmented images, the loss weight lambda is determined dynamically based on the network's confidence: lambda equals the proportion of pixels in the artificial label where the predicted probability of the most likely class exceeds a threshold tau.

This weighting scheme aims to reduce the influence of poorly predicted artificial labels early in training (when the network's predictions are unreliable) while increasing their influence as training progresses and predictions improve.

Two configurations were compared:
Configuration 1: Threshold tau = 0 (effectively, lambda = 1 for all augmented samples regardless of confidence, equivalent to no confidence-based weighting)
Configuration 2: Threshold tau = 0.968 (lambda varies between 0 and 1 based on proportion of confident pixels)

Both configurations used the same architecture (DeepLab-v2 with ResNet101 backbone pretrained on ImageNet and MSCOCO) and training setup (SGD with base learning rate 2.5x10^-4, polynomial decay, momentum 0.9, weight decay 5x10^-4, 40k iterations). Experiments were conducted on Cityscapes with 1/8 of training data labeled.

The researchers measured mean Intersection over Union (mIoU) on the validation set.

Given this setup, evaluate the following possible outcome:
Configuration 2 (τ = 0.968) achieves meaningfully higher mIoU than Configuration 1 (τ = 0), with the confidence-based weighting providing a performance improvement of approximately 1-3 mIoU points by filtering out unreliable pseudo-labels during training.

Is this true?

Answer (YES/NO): NO